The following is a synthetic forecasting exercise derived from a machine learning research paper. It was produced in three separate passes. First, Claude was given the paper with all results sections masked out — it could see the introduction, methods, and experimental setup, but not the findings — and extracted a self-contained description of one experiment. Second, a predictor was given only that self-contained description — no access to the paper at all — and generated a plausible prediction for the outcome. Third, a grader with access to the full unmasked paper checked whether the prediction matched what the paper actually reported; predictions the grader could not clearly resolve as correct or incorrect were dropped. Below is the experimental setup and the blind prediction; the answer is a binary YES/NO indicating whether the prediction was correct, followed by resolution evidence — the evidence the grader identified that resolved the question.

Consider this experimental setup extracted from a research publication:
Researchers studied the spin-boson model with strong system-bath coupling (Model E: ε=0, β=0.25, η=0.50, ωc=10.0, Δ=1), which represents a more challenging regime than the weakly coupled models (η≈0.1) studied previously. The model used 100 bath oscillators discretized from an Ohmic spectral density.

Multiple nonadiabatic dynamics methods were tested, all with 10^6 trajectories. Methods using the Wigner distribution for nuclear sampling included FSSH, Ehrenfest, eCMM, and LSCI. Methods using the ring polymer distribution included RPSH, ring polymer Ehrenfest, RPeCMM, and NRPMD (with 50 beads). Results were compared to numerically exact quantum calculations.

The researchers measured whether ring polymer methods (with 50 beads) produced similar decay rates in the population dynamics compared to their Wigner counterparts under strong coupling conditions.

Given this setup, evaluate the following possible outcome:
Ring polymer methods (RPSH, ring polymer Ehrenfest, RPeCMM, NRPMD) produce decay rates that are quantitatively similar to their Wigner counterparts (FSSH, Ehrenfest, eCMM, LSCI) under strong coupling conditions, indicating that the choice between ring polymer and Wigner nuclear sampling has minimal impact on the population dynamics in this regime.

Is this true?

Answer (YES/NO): NO